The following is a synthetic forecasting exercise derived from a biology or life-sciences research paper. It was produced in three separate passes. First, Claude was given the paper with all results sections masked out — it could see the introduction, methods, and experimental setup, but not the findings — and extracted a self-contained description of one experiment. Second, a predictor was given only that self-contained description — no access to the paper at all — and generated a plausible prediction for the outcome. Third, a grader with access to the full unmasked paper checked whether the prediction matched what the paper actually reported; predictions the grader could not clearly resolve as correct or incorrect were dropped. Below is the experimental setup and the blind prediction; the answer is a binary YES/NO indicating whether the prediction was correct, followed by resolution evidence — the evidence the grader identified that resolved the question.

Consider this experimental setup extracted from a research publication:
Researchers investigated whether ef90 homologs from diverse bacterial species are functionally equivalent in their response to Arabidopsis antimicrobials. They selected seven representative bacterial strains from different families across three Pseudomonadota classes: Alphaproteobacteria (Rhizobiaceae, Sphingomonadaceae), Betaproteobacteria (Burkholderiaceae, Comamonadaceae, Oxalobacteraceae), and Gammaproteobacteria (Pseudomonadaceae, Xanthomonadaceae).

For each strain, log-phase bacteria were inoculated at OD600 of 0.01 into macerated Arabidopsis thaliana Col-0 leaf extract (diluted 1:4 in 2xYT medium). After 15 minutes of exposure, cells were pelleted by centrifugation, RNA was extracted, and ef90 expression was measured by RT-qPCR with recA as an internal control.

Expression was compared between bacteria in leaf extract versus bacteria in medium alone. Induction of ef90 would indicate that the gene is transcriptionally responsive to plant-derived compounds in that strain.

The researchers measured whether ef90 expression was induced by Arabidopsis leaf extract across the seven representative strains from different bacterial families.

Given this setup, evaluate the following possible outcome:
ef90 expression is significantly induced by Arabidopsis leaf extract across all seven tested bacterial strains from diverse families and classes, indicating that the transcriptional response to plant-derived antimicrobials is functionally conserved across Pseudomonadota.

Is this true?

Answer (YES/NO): NO